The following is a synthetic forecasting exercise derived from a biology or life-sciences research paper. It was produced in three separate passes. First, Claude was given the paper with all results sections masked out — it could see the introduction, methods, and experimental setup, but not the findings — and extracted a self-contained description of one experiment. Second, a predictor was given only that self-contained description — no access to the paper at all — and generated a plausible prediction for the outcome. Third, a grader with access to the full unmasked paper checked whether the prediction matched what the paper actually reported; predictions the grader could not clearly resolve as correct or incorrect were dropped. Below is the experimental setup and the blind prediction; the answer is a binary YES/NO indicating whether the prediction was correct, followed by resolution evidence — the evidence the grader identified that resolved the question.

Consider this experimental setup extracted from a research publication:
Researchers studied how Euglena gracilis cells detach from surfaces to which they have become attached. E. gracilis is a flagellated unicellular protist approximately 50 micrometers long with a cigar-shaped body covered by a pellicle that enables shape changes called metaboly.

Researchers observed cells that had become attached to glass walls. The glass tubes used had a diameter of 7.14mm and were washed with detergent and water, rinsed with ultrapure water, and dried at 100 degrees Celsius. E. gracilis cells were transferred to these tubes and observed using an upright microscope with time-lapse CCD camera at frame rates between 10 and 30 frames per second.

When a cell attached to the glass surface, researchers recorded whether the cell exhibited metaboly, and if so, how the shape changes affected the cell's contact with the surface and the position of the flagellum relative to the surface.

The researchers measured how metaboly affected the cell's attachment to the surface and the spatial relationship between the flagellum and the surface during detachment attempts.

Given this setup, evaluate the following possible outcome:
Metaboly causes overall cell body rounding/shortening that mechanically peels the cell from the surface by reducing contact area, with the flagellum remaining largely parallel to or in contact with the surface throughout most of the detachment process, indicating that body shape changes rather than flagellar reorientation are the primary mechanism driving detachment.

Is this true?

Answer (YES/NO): NO